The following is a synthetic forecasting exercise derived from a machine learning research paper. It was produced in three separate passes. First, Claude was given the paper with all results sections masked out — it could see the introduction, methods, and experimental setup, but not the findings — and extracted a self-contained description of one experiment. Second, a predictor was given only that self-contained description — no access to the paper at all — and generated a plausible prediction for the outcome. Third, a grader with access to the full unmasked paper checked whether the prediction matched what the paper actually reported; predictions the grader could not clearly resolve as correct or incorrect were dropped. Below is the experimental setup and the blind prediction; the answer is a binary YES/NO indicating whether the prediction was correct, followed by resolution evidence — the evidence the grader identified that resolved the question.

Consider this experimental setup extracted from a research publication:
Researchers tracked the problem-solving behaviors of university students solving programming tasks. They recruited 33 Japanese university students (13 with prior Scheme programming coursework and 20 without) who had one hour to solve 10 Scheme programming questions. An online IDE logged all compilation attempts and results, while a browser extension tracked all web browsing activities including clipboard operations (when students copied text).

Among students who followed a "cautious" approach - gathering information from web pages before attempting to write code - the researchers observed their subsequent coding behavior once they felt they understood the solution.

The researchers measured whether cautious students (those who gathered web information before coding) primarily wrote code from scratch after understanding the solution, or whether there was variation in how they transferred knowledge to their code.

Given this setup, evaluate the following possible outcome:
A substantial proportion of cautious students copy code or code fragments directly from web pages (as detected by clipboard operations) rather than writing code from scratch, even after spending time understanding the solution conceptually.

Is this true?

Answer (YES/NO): NO